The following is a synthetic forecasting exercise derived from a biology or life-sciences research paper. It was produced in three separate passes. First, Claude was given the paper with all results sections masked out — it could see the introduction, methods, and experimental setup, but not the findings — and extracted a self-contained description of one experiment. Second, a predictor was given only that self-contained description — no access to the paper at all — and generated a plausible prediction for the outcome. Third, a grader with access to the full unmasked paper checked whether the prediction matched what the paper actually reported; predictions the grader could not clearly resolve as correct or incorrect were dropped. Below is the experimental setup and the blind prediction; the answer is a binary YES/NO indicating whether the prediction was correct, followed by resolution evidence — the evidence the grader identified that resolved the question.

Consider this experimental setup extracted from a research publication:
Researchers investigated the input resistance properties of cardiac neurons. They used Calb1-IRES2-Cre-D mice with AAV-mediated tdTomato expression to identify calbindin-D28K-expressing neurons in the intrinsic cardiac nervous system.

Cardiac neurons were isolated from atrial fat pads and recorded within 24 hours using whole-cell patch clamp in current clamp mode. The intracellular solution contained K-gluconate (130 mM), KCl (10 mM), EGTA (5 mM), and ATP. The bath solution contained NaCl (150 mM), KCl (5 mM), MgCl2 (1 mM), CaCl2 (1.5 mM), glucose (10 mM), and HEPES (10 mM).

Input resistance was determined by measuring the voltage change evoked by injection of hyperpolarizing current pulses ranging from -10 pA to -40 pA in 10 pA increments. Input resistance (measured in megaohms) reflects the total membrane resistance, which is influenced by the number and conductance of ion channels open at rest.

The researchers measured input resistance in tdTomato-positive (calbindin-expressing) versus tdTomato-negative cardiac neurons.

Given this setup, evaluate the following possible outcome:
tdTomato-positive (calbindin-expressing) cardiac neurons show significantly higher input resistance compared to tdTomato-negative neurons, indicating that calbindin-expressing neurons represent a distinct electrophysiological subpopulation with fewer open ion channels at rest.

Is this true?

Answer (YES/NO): NO